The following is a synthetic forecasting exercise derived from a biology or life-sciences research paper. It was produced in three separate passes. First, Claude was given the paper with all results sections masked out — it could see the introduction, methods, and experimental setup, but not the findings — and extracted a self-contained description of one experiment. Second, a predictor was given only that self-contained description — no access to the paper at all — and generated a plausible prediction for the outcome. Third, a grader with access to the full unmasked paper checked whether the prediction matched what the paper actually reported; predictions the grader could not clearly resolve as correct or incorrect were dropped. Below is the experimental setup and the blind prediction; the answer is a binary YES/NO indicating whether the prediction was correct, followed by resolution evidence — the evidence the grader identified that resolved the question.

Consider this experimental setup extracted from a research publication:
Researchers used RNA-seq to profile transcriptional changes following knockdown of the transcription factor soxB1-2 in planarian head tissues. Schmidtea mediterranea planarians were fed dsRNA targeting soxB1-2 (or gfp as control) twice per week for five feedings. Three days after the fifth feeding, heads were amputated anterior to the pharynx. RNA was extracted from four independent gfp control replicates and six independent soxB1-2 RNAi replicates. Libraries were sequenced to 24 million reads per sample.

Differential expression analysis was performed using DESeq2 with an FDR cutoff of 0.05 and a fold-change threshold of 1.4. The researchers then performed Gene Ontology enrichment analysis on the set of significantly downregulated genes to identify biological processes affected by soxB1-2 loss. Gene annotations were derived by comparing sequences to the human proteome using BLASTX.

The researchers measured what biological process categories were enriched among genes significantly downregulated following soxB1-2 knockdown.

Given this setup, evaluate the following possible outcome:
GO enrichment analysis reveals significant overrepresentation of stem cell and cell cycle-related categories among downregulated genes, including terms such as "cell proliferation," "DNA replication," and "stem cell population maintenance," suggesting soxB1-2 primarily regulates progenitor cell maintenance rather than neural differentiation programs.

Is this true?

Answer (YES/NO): NO